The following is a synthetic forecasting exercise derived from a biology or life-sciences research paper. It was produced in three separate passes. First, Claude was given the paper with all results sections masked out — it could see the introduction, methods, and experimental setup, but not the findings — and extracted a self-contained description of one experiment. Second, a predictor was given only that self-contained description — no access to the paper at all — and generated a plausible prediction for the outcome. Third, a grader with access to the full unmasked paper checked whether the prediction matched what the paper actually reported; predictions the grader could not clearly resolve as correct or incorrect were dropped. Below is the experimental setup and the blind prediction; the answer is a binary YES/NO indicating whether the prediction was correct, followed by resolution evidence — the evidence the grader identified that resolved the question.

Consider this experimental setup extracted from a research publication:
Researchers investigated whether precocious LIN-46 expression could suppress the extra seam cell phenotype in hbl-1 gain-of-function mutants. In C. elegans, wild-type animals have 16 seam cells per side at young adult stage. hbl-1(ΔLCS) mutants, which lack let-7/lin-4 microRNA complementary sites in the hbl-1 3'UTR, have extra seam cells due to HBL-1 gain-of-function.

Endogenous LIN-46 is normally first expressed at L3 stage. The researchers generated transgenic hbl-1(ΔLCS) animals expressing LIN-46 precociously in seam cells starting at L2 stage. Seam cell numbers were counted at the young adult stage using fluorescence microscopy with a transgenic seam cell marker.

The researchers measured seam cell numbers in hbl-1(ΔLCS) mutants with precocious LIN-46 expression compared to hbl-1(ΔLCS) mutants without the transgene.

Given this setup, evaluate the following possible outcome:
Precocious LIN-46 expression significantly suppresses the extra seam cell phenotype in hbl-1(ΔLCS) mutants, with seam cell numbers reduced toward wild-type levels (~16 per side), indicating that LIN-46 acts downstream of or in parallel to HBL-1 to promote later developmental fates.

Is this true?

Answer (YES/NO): YES